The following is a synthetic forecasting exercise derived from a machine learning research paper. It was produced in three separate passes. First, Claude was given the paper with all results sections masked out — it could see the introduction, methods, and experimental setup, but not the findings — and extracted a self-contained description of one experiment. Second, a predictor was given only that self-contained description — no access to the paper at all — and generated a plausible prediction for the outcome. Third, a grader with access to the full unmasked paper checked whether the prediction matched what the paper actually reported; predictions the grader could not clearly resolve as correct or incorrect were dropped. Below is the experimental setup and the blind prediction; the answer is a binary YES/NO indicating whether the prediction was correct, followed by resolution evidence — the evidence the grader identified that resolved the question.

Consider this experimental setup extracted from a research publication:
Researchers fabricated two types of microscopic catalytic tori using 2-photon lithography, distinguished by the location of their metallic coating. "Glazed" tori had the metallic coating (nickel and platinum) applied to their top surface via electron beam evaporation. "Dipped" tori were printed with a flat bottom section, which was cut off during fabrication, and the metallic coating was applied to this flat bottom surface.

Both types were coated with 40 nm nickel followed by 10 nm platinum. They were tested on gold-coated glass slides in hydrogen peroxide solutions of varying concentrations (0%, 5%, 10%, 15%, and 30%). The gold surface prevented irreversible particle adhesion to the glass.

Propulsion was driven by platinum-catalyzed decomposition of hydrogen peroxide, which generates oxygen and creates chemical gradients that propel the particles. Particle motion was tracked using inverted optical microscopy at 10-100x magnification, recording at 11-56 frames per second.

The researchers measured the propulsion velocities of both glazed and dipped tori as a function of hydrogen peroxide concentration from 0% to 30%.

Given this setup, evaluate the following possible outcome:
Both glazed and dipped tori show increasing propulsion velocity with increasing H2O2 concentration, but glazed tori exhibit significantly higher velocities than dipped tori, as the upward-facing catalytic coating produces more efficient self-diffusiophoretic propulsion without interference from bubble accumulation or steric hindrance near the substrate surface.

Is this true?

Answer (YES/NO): NO